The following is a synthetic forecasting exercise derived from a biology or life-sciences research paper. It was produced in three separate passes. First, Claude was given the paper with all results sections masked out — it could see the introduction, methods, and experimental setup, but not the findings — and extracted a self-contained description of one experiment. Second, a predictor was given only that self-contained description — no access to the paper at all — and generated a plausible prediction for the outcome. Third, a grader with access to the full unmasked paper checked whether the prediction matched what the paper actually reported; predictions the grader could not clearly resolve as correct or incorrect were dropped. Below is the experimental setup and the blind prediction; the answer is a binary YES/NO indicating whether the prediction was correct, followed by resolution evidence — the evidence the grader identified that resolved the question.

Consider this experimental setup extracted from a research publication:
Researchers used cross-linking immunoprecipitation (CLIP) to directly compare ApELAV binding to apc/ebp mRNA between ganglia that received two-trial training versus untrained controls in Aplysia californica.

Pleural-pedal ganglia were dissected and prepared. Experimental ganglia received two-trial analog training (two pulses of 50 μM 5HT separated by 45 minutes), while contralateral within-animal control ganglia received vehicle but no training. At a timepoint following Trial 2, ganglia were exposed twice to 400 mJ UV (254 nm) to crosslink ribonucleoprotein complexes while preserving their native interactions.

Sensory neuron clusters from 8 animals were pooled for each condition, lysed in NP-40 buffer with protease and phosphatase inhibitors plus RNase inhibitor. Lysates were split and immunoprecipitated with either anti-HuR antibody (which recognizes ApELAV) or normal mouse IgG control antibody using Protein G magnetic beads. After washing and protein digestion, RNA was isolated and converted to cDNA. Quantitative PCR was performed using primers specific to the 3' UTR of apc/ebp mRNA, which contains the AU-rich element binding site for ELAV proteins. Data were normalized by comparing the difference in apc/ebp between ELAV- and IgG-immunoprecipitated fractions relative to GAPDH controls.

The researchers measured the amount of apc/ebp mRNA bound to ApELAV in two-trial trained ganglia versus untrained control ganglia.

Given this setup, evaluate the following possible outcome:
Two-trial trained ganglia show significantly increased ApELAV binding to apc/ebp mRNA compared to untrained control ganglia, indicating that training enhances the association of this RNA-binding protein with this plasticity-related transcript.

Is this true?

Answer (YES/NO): YES